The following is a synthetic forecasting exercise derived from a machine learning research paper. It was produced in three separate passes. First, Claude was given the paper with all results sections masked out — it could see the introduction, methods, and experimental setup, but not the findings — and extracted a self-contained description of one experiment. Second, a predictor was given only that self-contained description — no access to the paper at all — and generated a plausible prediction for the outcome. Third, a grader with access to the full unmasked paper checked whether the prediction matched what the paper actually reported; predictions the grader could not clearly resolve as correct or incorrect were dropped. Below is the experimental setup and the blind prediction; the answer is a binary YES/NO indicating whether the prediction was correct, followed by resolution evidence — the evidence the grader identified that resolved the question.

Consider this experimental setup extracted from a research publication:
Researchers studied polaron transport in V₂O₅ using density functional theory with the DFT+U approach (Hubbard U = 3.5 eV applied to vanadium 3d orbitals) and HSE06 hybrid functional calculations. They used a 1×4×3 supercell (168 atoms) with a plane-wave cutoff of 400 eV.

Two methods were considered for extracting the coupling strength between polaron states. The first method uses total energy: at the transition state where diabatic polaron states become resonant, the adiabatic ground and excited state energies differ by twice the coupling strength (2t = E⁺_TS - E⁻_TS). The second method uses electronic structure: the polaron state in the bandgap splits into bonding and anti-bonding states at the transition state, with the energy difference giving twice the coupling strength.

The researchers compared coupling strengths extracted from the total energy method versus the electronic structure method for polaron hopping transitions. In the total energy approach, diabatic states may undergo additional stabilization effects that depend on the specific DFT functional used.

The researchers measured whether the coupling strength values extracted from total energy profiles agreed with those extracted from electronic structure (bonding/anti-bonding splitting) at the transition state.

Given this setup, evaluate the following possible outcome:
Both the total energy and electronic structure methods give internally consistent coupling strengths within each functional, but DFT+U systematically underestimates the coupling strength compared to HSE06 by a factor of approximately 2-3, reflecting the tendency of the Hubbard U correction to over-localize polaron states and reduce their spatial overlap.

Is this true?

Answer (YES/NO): NO